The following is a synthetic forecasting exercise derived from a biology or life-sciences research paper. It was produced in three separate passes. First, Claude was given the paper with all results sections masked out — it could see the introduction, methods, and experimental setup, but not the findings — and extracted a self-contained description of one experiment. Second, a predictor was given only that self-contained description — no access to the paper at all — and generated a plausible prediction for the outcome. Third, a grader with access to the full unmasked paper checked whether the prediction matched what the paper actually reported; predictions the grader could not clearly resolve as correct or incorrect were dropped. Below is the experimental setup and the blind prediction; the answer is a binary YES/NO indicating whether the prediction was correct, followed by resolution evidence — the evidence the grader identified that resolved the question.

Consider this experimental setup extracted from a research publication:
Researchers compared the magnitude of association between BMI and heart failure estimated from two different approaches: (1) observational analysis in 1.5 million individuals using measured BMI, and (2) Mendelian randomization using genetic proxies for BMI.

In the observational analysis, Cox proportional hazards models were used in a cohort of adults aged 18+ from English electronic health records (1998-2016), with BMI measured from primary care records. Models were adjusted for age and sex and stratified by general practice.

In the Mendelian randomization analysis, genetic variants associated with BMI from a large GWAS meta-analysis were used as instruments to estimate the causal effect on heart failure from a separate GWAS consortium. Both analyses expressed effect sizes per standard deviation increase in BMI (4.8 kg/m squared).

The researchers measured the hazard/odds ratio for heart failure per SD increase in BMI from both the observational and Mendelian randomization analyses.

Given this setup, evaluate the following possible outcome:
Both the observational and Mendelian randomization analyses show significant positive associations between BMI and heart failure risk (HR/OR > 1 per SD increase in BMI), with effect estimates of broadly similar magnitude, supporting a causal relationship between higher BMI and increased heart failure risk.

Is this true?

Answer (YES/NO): NO